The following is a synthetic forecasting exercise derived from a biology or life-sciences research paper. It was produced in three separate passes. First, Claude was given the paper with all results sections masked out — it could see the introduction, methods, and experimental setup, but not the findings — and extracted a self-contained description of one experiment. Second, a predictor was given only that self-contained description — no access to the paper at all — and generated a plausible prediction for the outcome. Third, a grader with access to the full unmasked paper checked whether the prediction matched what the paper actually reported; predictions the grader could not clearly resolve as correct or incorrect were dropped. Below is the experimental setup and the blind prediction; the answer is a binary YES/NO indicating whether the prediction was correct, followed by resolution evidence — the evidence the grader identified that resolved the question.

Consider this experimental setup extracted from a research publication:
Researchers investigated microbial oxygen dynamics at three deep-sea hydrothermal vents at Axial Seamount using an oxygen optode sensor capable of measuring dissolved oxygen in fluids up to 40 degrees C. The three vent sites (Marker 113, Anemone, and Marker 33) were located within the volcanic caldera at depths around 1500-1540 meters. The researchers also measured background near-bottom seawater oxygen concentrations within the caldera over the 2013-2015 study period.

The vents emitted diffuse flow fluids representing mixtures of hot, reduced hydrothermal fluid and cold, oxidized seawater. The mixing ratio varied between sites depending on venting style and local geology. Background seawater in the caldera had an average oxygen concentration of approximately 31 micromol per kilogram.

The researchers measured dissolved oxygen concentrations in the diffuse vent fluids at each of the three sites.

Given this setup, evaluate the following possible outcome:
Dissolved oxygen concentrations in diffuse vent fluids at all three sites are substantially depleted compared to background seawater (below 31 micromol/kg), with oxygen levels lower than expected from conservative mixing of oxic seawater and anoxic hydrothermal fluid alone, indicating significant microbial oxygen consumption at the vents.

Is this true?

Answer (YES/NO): YES